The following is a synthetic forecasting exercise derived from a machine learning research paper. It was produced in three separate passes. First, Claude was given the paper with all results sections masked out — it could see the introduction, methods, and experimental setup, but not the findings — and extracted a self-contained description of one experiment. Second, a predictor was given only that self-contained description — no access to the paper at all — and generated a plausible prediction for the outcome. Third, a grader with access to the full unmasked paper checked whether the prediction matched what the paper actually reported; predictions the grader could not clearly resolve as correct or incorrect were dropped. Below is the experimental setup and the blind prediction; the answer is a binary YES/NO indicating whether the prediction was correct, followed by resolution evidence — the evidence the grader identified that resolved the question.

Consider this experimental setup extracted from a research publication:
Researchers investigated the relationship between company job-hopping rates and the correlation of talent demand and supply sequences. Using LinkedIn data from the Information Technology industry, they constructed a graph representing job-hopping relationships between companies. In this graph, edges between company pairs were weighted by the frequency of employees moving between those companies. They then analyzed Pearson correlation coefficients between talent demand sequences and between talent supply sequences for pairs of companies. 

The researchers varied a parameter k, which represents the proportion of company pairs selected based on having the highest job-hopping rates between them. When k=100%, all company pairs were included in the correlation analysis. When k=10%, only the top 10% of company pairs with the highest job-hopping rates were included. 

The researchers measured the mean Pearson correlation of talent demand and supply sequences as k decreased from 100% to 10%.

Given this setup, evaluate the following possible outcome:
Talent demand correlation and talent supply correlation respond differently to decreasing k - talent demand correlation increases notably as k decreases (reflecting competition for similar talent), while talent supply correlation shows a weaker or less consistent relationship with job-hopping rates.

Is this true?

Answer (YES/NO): NO